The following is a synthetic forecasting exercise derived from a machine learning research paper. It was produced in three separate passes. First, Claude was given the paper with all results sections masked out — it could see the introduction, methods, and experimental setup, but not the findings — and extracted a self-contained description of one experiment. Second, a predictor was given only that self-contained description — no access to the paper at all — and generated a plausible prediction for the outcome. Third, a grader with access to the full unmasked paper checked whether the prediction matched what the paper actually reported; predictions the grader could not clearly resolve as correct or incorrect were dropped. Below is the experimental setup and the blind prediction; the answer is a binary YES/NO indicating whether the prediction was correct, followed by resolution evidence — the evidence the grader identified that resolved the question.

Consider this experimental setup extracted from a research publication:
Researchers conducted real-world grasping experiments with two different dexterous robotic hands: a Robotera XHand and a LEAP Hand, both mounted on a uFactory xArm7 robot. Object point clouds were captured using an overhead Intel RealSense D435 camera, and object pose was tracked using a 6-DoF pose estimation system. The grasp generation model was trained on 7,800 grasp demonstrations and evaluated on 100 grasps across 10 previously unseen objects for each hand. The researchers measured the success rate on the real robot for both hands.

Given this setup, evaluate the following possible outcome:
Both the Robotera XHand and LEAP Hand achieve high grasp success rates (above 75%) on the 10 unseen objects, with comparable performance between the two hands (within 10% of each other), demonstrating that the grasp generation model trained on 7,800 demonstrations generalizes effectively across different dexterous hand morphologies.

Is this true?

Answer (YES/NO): YES